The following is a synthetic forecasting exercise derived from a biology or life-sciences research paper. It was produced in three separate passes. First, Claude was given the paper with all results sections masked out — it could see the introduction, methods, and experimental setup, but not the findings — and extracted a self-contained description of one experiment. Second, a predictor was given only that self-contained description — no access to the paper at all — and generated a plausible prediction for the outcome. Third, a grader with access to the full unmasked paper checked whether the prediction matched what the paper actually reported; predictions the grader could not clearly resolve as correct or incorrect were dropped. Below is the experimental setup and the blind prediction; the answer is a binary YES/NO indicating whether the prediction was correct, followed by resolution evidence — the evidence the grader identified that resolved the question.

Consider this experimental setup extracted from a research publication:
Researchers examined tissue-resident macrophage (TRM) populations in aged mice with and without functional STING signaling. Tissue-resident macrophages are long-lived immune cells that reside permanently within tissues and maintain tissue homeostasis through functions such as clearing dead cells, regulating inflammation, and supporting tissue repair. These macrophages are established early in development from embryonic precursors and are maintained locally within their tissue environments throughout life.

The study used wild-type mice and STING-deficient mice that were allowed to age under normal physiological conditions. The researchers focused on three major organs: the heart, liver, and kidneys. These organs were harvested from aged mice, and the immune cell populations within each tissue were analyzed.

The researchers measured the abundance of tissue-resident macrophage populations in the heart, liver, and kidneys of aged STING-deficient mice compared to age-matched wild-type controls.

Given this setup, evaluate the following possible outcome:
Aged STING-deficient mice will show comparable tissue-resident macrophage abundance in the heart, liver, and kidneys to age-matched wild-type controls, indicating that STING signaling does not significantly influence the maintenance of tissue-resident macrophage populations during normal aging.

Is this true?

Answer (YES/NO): NO